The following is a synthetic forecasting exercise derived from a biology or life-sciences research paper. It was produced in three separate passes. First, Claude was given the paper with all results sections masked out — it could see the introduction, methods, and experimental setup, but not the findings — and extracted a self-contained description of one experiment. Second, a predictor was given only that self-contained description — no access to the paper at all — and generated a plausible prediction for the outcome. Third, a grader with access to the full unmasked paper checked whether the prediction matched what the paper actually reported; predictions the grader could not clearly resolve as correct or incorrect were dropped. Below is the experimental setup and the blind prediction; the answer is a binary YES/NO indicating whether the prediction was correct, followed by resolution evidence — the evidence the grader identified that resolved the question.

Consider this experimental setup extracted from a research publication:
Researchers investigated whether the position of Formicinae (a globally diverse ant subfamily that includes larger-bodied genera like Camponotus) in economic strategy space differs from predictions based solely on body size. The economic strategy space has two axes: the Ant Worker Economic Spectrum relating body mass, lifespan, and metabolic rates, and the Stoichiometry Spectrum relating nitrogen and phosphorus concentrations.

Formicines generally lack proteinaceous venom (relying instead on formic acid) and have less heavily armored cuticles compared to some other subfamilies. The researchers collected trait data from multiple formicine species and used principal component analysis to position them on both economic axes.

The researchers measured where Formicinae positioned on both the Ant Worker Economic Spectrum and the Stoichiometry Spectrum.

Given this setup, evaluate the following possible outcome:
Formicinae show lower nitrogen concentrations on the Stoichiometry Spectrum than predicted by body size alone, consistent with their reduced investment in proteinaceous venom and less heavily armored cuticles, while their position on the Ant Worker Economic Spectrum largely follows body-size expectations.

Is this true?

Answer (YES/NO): YES